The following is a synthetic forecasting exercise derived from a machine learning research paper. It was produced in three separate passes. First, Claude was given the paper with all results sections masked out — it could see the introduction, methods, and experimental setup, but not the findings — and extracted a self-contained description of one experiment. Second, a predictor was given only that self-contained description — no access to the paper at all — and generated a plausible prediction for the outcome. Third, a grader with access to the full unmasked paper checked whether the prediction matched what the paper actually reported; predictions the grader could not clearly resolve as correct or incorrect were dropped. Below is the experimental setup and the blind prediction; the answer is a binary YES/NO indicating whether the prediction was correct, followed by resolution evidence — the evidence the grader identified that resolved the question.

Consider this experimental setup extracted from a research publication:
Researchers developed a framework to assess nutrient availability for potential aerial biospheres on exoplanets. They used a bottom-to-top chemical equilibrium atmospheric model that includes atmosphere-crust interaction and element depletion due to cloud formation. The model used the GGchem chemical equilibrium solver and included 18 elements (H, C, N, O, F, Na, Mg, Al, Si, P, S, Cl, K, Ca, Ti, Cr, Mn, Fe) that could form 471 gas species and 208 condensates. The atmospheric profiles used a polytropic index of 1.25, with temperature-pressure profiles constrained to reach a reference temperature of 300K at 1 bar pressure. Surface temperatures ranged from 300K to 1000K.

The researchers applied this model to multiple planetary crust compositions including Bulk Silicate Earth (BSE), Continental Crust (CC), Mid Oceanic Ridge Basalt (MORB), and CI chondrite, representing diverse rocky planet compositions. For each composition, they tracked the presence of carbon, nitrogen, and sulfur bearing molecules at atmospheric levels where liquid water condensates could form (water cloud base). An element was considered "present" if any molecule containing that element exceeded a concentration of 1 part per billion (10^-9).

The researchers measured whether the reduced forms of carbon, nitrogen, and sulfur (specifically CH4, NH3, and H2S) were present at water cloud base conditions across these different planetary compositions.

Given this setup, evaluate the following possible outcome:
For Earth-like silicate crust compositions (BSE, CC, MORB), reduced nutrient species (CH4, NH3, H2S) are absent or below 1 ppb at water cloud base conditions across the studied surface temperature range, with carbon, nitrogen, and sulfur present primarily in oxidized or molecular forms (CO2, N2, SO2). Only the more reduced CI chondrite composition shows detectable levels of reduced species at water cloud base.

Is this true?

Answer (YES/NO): NO